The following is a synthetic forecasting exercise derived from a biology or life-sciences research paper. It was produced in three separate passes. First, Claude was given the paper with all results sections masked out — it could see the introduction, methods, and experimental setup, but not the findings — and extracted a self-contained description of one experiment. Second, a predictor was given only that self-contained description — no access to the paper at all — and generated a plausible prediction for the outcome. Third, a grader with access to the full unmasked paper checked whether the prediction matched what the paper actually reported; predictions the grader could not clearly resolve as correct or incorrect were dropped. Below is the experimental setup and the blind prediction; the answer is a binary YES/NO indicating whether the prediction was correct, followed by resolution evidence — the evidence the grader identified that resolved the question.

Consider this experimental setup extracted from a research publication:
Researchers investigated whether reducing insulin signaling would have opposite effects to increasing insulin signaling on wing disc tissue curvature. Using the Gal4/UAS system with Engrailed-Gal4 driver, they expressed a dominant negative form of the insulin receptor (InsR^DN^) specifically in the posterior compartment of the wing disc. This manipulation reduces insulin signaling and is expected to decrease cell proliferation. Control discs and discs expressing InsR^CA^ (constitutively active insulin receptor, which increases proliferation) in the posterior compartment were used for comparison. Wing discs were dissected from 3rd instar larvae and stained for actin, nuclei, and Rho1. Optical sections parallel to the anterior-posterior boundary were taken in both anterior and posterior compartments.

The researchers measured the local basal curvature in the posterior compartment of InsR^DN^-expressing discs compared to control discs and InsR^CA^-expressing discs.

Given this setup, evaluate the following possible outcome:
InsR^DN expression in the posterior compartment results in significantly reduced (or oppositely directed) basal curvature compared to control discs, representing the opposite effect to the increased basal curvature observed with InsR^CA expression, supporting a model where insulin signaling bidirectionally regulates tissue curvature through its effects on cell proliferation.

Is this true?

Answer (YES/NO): YES